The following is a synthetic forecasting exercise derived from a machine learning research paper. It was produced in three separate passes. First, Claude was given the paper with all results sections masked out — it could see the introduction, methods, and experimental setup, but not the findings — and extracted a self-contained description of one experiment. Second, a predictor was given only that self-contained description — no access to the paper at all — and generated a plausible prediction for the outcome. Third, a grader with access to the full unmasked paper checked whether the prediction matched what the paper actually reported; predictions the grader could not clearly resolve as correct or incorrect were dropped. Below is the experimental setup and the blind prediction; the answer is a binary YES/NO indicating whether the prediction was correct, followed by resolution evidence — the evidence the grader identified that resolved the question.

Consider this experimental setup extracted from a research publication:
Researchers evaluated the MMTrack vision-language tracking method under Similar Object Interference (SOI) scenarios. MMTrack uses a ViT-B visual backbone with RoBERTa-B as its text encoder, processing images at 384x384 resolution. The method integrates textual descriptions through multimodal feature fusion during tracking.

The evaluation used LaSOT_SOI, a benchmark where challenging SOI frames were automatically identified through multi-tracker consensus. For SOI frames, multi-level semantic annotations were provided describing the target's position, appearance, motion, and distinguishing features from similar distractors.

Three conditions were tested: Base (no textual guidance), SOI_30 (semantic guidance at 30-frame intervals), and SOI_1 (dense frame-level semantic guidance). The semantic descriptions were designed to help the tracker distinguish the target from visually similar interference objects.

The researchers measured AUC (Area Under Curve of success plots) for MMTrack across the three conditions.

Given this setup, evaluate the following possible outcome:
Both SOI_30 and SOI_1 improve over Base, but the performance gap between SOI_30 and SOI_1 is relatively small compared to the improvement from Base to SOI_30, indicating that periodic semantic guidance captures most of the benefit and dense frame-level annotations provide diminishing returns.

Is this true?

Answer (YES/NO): NO